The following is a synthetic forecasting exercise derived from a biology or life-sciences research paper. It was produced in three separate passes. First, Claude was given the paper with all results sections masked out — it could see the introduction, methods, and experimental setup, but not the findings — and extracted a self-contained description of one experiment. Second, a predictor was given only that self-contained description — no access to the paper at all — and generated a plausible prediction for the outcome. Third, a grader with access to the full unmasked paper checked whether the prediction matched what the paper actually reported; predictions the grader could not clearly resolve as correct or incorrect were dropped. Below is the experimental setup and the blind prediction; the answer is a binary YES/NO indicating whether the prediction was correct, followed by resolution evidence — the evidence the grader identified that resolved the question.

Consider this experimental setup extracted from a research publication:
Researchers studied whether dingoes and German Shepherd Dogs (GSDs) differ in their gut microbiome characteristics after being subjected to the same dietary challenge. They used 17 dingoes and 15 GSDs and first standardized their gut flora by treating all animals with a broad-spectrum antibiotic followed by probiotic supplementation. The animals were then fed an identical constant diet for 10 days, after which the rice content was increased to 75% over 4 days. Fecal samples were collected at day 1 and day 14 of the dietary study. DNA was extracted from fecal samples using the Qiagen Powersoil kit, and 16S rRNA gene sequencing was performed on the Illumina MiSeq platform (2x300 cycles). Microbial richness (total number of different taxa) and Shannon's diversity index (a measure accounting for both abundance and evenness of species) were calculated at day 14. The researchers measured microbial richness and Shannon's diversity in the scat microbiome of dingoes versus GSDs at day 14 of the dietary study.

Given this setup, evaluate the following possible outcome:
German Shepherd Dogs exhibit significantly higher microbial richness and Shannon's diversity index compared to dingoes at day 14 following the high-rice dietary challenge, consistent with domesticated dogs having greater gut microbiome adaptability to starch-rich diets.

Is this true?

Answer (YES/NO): YES